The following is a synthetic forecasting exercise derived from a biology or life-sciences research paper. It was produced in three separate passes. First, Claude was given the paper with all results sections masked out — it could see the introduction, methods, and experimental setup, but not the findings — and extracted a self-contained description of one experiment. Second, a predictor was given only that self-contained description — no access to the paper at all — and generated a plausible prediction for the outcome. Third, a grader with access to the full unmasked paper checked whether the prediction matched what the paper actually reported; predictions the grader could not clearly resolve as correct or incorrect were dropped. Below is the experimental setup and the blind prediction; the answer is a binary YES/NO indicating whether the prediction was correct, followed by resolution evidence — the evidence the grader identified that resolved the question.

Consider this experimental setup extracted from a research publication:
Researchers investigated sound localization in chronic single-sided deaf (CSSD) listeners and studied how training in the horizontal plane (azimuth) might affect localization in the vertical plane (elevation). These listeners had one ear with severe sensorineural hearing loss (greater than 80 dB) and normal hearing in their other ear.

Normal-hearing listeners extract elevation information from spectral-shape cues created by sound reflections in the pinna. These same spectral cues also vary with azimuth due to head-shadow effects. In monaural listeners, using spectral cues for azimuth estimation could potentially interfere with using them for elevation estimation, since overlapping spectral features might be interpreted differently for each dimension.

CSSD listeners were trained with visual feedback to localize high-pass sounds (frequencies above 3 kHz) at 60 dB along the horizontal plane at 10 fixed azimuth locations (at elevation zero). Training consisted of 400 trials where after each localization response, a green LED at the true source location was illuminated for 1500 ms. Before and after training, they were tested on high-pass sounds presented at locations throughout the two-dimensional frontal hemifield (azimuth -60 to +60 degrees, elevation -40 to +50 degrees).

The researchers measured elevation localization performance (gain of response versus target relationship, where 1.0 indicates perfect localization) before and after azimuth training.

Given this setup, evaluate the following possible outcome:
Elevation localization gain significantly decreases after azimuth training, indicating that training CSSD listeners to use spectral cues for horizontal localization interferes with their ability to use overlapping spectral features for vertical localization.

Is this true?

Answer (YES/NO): NO